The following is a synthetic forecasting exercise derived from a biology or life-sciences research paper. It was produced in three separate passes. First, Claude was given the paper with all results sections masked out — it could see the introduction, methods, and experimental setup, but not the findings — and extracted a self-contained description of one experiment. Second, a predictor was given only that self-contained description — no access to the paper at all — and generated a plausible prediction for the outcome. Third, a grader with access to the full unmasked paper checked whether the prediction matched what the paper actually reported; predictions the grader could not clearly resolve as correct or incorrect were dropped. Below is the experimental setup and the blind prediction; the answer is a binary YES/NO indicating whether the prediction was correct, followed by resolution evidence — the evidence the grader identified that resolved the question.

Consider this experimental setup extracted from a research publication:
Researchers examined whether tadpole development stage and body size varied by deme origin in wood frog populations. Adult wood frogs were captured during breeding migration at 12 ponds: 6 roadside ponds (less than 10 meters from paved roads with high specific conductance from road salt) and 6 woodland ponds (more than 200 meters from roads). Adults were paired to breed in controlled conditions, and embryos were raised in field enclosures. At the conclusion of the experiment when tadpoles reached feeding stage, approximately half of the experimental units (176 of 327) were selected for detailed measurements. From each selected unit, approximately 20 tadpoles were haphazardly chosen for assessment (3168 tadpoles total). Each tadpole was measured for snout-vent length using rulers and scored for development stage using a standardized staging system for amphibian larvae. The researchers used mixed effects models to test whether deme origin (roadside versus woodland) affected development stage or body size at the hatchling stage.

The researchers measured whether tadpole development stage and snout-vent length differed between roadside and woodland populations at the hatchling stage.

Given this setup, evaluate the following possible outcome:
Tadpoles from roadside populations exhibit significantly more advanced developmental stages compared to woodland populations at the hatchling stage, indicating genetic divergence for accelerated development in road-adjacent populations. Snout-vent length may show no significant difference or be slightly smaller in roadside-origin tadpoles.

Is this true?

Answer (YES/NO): NO